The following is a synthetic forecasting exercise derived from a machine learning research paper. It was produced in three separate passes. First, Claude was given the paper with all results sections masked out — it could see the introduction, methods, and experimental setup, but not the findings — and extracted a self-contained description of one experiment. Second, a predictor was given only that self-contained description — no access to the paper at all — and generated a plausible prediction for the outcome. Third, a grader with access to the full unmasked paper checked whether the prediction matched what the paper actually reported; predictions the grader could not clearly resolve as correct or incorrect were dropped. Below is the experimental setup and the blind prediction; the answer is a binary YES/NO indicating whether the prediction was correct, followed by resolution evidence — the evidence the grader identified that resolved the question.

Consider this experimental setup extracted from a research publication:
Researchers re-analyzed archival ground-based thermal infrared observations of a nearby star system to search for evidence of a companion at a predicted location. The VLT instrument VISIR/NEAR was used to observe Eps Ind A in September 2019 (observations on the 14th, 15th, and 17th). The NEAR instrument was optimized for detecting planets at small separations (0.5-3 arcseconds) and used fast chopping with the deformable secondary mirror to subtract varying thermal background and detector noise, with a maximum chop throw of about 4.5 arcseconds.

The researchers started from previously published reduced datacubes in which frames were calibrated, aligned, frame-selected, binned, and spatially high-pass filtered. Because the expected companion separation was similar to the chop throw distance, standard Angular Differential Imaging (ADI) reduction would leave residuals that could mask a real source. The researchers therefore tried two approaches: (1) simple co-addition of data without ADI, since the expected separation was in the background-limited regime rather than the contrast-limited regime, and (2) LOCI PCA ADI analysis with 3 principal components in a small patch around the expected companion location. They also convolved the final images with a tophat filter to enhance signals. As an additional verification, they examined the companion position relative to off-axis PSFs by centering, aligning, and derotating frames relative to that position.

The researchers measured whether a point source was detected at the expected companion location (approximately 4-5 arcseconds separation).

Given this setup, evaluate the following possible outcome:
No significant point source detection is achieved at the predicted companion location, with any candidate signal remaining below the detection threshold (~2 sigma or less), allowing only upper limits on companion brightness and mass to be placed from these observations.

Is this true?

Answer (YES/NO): NO